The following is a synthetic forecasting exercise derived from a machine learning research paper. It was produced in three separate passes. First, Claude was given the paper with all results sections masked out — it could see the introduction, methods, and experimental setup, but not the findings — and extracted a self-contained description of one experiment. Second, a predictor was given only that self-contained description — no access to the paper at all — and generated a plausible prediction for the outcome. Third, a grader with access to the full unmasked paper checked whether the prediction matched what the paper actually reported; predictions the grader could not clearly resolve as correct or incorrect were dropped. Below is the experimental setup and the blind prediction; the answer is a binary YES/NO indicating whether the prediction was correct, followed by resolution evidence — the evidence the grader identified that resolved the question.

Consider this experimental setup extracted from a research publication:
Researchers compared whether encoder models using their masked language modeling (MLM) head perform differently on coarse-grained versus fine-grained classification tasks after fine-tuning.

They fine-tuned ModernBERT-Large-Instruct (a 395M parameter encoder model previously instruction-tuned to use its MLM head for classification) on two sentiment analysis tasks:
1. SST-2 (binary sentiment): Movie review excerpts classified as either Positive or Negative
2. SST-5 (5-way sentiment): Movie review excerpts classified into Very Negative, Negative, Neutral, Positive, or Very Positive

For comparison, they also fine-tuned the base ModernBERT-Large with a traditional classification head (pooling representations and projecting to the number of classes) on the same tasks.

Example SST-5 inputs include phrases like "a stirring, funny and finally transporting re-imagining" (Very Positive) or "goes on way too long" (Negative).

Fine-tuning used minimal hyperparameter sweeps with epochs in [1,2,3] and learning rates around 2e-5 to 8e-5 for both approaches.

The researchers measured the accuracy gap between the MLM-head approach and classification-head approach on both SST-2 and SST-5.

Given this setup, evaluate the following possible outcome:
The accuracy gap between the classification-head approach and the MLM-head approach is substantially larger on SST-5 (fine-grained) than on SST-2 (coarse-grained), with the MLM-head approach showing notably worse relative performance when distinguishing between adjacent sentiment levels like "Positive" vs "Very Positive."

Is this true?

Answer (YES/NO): NO